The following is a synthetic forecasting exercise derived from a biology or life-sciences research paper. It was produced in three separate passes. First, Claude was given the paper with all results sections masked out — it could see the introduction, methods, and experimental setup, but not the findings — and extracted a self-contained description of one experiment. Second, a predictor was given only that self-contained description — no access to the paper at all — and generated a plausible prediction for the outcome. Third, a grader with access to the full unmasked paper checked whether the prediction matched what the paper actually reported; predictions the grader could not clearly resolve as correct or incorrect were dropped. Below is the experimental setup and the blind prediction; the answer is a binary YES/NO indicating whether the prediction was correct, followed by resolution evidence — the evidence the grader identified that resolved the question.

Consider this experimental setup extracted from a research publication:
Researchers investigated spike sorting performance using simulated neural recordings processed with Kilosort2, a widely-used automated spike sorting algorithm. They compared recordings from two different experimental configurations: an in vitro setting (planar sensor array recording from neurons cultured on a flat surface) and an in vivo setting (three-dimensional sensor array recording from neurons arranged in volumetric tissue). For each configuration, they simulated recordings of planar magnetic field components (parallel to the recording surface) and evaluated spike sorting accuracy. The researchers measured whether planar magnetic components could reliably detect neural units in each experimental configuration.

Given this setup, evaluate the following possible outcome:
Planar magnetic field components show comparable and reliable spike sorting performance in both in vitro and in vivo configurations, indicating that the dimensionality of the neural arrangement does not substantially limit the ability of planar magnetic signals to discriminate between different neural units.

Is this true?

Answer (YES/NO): NO